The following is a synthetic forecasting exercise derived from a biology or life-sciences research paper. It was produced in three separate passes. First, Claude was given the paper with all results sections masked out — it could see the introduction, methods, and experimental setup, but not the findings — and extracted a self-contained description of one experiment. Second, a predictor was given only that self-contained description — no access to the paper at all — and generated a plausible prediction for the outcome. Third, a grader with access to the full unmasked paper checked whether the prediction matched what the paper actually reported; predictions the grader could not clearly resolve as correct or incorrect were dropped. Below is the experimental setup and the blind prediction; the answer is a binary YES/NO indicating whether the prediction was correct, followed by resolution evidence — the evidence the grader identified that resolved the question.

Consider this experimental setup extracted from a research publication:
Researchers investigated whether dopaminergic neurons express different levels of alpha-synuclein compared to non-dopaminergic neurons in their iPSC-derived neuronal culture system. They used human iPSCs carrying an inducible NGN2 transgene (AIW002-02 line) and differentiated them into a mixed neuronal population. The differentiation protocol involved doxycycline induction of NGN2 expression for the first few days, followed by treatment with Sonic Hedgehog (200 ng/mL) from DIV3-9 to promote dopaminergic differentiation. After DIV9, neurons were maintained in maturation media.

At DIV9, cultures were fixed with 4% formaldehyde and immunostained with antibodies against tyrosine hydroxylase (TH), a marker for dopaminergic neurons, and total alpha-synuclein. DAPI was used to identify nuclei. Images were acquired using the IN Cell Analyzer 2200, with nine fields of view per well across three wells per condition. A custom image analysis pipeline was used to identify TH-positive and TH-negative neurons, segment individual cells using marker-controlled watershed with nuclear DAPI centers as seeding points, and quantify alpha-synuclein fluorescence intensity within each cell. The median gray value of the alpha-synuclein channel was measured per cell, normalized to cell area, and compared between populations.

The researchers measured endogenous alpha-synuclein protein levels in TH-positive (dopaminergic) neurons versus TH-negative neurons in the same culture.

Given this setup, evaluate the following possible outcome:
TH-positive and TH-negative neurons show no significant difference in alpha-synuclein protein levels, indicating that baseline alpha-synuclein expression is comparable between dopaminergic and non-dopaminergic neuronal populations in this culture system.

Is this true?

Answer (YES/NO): YES